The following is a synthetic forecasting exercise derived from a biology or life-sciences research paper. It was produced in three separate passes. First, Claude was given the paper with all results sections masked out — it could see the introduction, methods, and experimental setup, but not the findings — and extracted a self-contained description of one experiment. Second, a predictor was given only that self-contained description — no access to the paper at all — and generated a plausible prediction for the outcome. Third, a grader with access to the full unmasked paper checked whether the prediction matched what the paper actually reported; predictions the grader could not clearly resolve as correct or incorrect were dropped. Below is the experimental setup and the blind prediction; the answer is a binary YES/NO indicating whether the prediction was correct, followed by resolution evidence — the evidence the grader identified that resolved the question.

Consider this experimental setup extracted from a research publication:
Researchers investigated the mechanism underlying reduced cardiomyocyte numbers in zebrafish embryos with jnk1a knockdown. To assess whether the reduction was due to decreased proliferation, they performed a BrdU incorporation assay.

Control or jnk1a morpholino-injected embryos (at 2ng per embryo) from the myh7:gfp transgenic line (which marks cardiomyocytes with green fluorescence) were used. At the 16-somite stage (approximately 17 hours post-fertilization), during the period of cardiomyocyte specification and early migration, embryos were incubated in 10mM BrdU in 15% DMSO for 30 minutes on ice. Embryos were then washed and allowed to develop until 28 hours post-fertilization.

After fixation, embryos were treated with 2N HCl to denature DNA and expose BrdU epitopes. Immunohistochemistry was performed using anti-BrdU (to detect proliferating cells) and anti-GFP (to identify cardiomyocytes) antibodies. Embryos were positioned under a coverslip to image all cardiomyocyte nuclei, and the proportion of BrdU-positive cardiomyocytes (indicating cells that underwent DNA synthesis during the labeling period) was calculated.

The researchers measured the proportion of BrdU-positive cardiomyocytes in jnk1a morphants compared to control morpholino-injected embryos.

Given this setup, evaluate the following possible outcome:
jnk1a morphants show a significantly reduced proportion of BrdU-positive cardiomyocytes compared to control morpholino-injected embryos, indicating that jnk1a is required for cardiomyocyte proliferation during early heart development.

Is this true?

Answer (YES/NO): NO